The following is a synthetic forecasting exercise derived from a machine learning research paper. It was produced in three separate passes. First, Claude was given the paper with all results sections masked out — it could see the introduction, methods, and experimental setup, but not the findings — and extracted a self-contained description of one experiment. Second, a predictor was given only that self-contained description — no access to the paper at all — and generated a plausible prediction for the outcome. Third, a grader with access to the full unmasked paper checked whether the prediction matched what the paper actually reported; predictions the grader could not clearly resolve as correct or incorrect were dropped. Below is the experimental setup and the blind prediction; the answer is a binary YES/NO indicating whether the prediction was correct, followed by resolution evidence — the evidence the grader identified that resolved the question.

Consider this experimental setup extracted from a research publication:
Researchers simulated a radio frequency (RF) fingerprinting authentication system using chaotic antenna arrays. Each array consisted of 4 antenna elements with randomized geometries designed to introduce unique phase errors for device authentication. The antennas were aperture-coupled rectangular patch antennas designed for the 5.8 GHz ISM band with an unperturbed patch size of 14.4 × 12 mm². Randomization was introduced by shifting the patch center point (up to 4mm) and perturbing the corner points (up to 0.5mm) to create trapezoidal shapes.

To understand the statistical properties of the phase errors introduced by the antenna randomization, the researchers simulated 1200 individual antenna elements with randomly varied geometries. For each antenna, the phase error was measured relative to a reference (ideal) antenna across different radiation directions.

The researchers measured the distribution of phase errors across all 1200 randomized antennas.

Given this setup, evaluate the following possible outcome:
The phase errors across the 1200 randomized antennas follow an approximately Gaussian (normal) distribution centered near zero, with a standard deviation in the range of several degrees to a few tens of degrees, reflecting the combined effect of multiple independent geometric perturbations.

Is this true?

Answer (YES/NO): NO